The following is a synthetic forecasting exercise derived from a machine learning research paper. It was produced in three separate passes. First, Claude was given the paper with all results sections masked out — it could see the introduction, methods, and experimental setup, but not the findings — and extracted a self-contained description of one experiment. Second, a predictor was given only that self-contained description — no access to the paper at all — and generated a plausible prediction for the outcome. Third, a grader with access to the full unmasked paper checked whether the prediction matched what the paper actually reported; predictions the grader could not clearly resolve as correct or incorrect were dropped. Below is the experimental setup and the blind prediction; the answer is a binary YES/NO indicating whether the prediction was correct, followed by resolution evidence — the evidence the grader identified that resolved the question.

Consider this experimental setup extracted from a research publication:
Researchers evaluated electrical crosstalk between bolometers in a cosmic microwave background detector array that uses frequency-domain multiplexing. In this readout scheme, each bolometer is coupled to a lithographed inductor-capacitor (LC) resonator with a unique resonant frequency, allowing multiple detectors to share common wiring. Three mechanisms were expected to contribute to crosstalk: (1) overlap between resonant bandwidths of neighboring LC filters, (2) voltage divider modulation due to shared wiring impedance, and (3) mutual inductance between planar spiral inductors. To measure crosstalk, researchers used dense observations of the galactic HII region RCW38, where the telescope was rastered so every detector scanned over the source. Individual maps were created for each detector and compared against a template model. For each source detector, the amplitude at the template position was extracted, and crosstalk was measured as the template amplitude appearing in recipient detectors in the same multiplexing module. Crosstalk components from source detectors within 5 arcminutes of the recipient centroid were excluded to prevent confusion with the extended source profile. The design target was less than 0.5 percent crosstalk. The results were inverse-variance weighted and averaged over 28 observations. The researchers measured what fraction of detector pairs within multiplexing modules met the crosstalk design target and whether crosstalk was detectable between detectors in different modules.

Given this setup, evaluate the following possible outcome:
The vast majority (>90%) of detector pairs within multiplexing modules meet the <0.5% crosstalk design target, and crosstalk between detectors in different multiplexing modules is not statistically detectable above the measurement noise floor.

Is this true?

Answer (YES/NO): NO